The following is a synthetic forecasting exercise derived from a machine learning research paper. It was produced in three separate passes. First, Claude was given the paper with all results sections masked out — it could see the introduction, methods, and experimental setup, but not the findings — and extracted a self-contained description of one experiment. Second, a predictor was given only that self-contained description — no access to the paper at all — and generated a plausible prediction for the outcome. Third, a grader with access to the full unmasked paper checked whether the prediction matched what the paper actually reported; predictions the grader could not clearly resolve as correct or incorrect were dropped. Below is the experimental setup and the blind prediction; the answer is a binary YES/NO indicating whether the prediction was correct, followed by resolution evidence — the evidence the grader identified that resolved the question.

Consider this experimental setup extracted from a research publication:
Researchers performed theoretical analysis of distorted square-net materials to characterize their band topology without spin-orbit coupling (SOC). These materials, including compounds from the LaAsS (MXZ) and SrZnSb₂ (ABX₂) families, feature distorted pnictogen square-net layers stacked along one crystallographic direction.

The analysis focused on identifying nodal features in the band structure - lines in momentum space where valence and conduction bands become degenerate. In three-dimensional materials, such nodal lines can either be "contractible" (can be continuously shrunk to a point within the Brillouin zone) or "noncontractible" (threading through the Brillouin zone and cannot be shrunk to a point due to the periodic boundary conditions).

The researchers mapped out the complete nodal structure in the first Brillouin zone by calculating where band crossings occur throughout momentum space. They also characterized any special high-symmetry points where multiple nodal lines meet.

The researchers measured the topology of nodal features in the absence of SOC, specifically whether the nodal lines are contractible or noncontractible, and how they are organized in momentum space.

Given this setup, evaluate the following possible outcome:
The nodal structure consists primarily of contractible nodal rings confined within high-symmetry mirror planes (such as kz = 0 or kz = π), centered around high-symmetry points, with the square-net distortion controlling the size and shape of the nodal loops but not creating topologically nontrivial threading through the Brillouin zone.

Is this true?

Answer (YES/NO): NO